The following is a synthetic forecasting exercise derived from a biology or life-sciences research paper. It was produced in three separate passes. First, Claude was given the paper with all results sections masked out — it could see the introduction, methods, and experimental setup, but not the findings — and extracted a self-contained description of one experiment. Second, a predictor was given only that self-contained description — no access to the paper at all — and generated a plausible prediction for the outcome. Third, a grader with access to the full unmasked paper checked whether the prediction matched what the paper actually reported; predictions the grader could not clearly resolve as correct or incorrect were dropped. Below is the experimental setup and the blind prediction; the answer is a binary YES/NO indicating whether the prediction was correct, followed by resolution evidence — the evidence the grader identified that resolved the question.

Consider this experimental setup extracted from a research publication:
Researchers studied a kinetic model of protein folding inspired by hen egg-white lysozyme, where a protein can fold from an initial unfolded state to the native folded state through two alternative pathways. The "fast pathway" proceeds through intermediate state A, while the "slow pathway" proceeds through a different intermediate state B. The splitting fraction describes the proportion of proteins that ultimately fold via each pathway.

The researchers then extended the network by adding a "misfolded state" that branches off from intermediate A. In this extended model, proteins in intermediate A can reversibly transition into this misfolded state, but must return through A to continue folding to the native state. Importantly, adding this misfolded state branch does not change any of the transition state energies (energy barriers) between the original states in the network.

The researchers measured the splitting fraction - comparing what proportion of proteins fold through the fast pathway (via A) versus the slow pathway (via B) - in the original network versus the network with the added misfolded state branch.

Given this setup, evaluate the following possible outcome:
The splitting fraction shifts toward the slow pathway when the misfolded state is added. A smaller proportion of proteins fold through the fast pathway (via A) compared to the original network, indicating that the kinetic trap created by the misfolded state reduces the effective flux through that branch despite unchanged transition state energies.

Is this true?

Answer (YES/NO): NO